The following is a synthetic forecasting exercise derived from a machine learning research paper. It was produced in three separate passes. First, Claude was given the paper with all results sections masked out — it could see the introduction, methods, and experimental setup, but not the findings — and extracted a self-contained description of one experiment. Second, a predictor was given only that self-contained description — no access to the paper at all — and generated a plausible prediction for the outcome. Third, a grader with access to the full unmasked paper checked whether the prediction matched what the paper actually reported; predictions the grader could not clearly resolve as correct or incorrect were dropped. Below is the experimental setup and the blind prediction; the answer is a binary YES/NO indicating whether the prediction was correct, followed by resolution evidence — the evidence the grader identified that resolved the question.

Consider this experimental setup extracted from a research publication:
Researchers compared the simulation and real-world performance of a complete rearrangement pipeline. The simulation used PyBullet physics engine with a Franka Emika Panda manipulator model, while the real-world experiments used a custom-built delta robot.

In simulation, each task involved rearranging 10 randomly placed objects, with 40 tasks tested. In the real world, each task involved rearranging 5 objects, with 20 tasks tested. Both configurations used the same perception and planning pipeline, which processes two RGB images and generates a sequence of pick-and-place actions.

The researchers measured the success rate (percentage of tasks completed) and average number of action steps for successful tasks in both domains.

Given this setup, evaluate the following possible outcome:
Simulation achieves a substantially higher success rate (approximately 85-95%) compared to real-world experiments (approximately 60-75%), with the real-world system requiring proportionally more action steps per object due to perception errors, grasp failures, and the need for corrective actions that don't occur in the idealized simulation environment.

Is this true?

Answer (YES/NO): NO